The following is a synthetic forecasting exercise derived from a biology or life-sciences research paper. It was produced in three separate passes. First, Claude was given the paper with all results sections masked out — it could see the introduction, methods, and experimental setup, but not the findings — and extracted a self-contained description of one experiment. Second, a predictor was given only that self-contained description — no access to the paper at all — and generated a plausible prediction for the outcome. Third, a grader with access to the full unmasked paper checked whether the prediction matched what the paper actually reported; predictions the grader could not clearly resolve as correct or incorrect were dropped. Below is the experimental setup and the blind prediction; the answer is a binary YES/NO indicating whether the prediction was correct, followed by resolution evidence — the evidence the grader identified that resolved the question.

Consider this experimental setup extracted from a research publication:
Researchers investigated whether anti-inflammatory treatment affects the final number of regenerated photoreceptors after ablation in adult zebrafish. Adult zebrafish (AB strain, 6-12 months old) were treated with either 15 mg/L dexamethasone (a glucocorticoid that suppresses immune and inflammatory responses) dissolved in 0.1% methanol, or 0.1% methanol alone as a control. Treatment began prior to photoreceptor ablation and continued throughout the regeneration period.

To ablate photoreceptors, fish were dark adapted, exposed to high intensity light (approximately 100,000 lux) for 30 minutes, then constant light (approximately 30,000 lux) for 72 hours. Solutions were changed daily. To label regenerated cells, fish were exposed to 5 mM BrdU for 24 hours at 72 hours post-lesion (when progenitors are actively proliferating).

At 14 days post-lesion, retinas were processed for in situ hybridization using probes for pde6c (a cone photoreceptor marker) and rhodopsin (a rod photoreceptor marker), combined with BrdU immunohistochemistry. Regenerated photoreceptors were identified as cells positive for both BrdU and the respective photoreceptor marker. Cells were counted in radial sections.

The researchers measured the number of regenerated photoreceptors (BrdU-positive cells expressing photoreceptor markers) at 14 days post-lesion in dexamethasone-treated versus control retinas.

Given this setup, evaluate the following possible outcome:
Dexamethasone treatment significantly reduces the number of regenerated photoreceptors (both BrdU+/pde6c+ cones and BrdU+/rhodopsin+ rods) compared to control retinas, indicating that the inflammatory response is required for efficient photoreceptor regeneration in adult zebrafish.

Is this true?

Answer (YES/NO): YES